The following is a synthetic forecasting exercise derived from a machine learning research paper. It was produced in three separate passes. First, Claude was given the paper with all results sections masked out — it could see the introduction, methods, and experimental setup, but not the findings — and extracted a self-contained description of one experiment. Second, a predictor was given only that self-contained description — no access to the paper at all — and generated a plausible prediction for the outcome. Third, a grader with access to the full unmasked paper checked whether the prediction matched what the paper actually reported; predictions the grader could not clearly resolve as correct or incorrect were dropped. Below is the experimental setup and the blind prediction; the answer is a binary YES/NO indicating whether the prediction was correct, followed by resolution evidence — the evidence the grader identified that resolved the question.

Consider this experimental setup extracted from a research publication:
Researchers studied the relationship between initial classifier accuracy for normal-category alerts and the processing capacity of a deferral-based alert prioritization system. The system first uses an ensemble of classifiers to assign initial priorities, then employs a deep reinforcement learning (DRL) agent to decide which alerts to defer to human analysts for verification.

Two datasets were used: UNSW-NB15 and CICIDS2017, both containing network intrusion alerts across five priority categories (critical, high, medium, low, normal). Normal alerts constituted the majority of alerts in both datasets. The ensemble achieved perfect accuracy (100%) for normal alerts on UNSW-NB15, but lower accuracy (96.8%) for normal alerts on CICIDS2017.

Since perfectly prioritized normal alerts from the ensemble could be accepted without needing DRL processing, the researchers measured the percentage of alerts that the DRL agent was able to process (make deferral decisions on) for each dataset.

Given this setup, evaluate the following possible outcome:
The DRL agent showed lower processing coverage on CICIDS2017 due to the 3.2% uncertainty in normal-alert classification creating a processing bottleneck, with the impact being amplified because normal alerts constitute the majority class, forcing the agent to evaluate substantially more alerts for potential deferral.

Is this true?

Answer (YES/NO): YES